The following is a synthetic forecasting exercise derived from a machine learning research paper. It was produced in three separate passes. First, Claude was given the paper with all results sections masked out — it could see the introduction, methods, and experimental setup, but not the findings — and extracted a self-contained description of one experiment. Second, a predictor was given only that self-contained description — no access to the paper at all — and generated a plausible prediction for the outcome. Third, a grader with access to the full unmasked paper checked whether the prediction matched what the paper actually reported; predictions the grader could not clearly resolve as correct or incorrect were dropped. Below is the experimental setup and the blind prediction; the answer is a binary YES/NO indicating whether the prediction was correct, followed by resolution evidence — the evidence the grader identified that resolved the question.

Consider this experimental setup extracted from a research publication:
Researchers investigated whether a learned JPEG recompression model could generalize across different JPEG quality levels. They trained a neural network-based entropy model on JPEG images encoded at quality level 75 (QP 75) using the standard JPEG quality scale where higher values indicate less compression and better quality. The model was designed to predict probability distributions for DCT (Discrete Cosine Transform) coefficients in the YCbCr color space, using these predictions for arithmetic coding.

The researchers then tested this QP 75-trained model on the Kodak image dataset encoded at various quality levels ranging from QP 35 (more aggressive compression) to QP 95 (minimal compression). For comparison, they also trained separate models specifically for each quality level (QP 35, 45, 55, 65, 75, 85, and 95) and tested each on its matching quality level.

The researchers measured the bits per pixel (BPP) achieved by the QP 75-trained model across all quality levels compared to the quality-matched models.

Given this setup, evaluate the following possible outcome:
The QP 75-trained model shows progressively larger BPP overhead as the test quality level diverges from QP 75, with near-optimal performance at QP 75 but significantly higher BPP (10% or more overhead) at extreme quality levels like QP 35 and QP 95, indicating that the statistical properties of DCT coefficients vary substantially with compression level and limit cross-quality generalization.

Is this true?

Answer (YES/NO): NO